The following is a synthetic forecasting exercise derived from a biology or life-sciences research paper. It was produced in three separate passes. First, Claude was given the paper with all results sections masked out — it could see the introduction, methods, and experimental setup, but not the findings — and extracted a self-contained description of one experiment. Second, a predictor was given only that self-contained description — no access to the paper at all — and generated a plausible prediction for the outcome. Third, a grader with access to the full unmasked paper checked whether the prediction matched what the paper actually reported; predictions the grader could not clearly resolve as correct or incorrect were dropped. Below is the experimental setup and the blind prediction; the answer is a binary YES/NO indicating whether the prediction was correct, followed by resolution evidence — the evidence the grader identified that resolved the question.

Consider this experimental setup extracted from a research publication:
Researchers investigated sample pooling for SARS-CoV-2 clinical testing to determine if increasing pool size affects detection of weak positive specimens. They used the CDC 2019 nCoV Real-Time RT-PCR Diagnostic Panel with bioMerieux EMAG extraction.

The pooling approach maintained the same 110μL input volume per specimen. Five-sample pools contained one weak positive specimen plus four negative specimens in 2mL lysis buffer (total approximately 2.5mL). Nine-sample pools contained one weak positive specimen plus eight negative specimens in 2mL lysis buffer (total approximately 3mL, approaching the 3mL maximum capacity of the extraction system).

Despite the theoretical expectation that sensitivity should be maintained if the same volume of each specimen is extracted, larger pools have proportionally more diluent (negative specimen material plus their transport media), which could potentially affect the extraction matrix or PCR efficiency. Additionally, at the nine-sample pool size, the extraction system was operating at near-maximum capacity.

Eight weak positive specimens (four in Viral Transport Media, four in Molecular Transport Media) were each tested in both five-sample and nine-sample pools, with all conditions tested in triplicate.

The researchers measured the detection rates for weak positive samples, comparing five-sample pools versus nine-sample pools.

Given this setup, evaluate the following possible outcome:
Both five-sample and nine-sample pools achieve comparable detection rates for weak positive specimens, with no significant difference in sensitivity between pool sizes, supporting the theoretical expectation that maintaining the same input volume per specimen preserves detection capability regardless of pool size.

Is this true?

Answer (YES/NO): NO